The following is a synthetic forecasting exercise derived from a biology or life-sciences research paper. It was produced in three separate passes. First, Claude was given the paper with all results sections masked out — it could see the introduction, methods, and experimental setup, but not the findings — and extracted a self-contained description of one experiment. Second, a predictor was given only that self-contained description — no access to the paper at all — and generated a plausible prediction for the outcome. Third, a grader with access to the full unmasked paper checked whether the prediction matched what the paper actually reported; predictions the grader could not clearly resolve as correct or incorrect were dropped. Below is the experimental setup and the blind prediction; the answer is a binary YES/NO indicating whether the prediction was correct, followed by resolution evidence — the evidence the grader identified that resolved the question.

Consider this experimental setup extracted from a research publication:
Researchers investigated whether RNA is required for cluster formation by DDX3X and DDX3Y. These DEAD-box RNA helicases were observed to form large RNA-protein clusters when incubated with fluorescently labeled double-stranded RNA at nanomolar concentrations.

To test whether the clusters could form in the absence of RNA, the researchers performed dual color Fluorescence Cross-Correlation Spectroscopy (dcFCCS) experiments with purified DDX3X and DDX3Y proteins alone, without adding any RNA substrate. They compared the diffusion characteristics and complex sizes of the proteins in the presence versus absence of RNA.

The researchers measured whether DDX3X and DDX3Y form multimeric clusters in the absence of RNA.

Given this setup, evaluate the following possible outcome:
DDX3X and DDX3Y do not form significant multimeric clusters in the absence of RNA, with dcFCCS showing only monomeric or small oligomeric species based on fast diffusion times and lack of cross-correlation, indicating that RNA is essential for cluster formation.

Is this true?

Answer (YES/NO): NO